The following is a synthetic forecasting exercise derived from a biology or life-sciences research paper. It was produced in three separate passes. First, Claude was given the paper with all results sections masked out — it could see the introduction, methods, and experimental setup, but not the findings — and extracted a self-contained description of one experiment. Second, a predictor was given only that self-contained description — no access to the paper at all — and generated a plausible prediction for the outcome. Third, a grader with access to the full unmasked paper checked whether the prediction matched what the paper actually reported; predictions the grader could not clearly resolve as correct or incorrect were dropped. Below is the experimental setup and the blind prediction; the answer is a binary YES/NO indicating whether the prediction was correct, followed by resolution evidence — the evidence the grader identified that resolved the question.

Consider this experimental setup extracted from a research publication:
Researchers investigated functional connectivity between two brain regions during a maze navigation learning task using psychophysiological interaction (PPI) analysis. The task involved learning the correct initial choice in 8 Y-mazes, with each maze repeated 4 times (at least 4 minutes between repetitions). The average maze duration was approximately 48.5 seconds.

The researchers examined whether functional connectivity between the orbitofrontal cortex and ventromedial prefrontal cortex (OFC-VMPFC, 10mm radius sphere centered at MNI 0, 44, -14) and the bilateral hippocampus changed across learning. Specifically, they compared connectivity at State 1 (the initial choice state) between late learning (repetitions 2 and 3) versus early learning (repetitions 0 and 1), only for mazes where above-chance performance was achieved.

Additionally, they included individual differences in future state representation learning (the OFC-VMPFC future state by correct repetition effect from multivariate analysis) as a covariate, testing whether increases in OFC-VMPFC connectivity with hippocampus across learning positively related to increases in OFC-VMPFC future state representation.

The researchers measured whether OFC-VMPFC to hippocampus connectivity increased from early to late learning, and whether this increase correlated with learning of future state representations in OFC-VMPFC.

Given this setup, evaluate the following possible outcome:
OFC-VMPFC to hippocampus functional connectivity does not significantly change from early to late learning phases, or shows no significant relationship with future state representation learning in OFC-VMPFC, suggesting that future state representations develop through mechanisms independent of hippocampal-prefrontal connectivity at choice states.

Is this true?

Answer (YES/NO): NO